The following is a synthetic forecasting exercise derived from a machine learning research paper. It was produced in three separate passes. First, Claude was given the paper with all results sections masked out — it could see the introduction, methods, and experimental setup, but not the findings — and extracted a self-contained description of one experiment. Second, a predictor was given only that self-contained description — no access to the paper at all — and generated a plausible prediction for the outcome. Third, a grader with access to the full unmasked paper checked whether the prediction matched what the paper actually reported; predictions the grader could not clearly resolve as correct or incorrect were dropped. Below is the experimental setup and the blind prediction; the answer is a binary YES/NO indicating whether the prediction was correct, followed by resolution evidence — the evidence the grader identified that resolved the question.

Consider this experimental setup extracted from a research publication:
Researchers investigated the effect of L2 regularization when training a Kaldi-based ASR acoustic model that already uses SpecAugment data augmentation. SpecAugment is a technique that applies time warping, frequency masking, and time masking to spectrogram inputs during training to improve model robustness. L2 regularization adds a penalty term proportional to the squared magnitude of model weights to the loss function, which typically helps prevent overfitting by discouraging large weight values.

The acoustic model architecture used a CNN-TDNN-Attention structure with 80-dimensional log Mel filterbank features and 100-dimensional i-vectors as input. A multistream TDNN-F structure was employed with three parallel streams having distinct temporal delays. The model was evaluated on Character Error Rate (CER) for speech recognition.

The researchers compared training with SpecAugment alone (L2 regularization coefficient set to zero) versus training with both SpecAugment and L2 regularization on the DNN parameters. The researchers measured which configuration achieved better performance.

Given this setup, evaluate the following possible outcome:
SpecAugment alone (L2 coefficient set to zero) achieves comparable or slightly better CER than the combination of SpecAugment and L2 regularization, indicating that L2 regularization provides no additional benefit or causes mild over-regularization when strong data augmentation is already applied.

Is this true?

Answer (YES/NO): YES